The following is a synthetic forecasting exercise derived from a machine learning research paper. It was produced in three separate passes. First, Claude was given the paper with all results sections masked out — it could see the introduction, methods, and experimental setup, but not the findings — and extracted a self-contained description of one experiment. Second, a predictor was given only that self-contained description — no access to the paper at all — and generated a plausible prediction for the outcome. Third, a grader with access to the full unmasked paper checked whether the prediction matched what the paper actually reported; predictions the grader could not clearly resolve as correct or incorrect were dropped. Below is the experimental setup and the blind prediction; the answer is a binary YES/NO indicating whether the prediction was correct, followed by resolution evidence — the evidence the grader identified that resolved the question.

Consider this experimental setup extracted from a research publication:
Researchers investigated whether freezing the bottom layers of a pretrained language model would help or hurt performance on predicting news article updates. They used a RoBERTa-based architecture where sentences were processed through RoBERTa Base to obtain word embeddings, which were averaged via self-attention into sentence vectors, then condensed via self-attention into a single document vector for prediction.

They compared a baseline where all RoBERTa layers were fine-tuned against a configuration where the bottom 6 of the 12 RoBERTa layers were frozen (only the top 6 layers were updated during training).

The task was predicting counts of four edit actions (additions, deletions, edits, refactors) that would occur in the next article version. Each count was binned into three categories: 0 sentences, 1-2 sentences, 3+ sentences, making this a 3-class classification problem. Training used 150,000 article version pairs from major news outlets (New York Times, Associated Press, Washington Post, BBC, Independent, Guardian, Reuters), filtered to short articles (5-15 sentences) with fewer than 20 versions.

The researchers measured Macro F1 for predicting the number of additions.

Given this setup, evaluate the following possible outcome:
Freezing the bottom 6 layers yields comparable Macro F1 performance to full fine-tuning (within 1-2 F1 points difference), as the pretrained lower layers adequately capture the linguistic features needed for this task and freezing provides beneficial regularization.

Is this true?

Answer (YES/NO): NO